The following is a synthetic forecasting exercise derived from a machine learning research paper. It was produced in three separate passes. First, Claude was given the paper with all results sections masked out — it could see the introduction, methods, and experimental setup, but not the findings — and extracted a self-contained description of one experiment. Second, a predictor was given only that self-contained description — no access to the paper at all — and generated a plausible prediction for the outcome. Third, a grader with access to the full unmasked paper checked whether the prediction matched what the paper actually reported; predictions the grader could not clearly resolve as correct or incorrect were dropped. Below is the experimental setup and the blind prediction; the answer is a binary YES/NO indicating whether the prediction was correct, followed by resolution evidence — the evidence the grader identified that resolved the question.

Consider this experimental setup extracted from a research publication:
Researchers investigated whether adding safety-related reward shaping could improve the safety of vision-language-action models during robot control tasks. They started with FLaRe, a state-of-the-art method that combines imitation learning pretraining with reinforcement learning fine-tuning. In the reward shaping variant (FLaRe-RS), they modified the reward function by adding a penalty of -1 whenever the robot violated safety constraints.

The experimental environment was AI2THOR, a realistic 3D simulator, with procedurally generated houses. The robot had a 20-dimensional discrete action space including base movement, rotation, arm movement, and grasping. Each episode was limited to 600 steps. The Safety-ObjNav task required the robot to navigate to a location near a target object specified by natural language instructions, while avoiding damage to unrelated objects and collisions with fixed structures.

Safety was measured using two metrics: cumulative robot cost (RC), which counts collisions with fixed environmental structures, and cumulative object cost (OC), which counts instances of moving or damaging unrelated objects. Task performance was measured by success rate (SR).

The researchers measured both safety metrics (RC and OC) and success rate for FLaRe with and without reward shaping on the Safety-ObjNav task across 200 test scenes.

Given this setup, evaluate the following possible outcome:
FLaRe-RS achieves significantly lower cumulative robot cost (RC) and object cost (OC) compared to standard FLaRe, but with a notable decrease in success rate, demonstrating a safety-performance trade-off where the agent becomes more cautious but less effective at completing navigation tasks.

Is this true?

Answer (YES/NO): NO